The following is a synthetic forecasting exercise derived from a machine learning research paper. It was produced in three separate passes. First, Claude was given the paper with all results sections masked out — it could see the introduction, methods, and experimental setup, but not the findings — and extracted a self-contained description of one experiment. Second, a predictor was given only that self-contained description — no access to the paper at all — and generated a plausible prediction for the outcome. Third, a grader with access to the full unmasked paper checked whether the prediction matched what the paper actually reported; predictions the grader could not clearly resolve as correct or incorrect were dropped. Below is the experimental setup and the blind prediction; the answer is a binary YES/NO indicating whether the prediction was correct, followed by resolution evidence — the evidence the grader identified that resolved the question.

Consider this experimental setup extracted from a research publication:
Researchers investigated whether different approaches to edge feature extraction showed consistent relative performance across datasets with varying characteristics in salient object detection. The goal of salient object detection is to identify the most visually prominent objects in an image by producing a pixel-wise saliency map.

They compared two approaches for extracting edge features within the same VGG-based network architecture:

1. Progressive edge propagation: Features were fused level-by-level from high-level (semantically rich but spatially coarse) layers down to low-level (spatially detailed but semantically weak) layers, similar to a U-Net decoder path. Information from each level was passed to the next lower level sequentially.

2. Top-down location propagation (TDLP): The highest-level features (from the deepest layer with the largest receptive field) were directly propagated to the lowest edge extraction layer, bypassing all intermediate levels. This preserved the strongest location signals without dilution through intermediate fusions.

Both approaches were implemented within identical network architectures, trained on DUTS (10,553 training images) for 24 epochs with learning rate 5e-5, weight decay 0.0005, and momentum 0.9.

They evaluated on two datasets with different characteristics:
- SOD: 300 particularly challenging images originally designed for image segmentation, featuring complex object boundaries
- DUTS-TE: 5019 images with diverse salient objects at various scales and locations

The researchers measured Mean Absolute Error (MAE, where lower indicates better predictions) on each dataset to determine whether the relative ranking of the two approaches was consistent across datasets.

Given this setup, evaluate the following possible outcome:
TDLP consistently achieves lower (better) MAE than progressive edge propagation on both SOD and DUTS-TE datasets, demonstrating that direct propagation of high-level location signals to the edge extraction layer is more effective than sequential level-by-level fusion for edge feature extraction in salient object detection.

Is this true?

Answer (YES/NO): YES